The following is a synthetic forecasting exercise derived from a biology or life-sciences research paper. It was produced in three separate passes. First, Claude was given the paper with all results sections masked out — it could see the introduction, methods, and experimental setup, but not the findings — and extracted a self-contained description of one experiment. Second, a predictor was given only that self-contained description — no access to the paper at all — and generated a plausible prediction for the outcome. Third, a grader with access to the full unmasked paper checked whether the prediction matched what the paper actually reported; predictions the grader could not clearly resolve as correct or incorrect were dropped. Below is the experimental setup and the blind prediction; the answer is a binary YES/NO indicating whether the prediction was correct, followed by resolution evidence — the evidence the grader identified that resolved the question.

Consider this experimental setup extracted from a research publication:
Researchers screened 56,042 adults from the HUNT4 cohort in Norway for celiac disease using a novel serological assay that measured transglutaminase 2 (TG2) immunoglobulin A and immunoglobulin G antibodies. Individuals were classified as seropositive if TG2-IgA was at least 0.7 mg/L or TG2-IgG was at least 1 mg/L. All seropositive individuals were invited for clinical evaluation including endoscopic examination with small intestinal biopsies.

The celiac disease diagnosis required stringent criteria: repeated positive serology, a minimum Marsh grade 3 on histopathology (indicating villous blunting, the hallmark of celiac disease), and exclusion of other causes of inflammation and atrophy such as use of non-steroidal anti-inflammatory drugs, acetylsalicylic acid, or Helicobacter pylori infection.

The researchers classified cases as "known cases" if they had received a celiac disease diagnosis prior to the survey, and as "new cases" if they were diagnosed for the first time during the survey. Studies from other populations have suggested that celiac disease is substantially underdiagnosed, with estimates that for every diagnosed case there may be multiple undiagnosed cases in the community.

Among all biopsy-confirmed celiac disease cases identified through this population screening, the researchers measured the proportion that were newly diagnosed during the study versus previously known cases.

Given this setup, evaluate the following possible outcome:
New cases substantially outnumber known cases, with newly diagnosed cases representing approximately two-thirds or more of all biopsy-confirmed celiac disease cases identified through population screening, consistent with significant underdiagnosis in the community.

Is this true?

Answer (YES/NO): NO